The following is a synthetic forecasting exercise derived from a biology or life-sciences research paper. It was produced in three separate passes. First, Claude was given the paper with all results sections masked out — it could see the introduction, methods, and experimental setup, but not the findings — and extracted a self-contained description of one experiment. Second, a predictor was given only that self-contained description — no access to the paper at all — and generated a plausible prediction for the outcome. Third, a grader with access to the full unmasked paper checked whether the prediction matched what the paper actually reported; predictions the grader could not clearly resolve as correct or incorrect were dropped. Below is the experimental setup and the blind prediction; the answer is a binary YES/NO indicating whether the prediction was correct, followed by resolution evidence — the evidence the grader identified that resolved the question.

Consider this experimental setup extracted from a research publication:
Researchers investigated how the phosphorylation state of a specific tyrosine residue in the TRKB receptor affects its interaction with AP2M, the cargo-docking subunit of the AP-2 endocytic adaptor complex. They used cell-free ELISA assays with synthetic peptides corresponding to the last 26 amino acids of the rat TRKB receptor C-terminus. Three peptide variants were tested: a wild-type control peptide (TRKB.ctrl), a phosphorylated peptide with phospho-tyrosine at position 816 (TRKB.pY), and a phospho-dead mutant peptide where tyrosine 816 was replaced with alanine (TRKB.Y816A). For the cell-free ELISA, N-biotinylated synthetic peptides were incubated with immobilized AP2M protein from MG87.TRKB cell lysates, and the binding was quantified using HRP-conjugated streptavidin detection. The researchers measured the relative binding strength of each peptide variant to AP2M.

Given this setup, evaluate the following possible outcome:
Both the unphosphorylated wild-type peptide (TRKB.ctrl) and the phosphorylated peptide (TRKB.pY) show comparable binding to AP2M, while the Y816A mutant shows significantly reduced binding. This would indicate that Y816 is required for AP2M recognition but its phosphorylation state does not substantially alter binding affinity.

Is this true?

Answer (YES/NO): NO